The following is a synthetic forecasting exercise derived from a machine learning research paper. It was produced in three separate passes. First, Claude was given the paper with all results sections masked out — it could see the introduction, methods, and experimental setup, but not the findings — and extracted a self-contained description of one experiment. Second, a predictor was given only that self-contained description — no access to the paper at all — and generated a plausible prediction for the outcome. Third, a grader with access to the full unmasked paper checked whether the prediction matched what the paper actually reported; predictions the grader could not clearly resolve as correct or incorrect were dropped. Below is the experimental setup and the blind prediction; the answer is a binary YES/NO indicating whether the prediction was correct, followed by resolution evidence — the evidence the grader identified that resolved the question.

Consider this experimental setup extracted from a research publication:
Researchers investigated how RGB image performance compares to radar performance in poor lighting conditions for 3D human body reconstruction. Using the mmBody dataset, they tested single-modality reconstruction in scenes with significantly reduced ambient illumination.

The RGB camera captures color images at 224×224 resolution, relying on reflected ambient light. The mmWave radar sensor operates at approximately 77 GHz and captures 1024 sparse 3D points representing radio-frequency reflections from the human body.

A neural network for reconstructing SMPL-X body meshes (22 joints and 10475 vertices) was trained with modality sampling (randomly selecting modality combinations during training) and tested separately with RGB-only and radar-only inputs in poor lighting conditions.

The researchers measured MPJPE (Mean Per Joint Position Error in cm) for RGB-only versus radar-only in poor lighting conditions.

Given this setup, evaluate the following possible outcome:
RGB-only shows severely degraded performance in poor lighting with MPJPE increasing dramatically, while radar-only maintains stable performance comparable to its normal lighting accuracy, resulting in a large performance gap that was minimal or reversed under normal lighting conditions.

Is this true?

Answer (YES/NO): YES